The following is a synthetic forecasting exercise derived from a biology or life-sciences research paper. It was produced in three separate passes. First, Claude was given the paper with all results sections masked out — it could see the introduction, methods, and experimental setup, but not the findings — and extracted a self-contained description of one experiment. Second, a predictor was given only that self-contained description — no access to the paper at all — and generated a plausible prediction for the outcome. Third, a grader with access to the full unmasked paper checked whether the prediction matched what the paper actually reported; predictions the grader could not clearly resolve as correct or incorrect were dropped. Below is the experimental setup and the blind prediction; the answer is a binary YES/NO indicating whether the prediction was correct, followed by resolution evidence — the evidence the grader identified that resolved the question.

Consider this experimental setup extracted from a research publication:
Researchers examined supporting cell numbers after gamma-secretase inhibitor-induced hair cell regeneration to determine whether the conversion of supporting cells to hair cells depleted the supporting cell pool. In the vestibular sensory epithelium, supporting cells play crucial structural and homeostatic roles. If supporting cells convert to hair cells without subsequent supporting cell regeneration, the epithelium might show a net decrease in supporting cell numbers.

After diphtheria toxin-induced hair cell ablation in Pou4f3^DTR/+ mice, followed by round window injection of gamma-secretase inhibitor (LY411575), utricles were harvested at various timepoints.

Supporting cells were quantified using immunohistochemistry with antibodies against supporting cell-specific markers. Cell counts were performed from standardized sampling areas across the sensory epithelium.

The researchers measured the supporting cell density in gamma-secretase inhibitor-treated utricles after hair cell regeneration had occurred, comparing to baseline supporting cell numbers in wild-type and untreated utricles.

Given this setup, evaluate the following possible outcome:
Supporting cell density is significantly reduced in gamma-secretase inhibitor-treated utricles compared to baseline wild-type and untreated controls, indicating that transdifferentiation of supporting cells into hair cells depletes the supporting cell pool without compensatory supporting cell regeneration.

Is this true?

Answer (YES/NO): NO